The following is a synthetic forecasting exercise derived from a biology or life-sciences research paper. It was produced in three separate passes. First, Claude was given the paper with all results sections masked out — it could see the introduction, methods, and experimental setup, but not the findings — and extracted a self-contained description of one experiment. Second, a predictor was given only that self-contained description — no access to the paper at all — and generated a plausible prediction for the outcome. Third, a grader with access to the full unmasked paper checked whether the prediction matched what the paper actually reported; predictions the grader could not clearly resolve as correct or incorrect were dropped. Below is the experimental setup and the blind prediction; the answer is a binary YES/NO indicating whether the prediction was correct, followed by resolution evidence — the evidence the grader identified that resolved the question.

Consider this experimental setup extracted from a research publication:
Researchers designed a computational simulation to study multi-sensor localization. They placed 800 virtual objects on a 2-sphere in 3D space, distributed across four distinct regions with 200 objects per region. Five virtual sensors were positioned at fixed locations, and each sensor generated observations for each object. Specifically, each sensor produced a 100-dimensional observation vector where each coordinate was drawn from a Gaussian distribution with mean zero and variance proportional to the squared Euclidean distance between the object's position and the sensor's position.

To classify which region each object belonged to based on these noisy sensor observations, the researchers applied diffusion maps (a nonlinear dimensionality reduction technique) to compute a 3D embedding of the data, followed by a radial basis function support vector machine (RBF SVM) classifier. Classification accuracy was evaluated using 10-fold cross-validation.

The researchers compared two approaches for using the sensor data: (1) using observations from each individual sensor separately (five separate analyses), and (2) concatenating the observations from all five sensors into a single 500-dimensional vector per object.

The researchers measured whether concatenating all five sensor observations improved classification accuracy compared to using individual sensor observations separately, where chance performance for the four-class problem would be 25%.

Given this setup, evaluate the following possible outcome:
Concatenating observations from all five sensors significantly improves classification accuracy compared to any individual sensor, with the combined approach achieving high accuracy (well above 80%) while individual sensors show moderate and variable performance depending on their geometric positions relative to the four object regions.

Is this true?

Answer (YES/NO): NO